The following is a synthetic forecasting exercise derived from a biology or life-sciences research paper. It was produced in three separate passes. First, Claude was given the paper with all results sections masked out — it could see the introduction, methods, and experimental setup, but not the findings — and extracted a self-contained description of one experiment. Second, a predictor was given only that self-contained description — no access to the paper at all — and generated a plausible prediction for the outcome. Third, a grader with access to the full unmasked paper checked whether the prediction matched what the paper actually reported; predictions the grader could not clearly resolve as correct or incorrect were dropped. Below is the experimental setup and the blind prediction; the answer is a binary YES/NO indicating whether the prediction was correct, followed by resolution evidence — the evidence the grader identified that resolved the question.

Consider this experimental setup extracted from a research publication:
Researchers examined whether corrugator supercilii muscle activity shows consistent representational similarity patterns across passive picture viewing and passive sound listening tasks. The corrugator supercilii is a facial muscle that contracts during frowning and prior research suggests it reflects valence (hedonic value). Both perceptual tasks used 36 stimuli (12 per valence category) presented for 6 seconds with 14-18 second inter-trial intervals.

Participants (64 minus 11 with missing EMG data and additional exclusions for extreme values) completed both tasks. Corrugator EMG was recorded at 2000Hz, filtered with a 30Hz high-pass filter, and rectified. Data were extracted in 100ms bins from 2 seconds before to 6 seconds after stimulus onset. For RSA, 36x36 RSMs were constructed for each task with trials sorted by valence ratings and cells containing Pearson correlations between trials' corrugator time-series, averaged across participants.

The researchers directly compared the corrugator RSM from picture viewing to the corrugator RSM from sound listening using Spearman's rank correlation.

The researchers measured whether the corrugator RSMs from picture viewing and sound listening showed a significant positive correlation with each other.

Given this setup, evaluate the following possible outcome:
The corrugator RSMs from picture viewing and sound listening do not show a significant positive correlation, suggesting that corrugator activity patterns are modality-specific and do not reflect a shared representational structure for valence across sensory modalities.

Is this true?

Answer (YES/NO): YES